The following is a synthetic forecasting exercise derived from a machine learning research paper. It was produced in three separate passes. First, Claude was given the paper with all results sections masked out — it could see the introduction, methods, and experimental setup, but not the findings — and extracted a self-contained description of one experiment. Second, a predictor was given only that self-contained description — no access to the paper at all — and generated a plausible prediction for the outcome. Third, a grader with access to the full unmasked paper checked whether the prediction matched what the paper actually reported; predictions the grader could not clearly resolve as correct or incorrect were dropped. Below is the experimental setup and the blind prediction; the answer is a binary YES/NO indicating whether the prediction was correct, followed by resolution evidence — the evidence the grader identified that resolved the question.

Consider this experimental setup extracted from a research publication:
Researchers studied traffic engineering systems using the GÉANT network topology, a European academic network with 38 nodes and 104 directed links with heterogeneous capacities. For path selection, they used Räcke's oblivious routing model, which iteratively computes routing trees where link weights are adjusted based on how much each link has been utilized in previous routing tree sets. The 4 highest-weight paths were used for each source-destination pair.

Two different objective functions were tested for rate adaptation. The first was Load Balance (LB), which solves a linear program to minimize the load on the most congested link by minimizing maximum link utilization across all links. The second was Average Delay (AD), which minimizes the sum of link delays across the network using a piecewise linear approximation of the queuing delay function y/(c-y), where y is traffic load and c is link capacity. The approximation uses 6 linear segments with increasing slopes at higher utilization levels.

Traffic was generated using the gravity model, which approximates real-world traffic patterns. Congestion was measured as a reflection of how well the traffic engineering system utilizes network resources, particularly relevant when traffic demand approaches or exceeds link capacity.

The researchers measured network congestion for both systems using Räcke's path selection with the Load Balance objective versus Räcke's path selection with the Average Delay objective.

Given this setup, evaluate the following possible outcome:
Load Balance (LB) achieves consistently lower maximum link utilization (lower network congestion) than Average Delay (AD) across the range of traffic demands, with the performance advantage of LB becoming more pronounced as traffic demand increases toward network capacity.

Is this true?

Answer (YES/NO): NO